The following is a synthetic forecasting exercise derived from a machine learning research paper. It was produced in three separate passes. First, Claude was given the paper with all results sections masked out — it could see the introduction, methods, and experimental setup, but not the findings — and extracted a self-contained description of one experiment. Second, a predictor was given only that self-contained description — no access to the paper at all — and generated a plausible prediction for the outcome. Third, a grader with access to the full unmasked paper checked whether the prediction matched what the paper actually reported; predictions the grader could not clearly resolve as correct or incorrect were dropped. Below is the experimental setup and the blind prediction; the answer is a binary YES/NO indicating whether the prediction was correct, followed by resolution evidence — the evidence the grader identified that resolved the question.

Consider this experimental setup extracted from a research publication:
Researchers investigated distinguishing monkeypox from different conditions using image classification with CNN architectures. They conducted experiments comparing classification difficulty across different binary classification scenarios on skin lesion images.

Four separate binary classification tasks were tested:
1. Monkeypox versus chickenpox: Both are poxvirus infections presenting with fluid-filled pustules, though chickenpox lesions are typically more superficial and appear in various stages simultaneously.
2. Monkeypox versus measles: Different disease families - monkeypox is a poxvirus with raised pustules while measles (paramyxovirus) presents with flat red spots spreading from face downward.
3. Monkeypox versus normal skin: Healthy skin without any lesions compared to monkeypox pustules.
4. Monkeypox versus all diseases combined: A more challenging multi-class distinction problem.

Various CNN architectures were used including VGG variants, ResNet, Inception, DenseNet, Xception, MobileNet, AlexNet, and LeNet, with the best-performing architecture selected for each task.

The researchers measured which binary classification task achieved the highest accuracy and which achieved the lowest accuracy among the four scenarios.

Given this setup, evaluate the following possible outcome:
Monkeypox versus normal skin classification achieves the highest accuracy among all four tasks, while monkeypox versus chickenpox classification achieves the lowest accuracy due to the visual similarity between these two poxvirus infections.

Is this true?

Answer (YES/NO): NO